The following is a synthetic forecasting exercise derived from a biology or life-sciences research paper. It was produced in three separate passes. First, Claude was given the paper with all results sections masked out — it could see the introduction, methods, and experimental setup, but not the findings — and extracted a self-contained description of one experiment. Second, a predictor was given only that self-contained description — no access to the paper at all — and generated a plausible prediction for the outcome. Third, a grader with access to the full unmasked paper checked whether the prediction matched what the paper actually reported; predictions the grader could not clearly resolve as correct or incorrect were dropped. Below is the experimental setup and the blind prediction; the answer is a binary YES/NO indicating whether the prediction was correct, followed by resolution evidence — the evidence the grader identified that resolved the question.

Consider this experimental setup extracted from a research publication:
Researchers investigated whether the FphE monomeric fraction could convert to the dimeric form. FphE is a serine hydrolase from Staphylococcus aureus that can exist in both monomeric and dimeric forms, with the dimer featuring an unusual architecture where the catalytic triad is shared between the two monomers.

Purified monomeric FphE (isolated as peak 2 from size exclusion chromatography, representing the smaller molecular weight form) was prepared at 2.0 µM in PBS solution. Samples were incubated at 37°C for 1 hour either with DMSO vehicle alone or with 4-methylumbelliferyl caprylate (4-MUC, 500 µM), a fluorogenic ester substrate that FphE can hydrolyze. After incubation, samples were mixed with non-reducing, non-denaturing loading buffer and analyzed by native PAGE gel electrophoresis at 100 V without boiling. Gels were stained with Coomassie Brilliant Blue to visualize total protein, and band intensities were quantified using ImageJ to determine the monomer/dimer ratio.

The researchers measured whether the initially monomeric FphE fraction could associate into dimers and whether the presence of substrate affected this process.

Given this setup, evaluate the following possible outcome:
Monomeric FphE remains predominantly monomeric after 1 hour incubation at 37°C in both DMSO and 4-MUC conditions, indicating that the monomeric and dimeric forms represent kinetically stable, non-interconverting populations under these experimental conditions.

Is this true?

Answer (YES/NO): NO